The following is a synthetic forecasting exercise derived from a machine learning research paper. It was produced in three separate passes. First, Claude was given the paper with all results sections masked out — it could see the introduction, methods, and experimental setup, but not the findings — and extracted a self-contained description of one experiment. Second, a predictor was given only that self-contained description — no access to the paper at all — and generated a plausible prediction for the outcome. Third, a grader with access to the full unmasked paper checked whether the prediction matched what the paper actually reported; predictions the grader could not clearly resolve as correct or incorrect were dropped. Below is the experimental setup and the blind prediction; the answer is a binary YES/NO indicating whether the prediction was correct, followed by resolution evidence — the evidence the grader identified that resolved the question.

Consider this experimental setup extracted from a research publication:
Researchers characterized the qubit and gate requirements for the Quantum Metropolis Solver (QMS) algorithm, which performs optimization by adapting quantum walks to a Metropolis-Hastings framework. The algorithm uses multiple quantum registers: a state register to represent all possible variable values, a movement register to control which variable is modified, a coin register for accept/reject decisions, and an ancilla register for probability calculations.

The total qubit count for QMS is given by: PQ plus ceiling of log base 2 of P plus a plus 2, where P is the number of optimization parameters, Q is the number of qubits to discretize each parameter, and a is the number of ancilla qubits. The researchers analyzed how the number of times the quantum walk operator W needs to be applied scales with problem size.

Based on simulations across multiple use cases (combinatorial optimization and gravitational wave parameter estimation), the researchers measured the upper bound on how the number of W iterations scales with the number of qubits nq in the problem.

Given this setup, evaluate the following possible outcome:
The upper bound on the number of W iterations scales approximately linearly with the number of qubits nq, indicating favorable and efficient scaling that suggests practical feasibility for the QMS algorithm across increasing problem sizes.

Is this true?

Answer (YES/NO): NO